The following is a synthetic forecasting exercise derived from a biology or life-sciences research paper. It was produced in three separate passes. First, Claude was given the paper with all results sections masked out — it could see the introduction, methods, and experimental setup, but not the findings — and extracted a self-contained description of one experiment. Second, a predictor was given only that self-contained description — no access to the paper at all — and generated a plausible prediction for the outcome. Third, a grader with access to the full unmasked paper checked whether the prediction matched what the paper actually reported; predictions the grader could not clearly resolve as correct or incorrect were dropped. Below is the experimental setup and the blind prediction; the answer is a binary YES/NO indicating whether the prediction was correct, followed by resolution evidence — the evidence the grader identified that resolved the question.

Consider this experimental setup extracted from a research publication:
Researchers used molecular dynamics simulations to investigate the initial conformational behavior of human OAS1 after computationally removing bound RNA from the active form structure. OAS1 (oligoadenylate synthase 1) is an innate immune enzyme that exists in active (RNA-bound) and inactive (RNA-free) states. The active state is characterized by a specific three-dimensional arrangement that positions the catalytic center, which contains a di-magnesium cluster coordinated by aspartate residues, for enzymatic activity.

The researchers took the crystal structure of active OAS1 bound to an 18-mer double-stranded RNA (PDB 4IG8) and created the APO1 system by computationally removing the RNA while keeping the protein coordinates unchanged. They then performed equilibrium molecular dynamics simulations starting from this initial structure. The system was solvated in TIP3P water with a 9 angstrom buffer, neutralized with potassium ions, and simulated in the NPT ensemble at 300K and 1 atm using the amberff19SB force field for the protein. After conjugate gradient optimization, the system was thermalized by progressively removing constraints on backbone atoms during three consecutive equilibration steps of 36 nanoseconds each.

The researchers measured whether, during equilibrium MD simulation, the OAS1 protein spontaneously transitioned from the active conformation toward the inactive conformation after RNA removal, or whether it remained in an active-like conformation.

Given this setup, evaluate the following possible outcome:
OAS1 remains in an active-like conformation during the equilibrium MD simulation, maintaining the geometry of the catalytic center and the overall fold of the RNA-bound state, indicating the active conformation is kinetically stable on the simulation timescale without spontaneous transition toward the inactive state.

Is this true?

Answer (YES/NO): YES